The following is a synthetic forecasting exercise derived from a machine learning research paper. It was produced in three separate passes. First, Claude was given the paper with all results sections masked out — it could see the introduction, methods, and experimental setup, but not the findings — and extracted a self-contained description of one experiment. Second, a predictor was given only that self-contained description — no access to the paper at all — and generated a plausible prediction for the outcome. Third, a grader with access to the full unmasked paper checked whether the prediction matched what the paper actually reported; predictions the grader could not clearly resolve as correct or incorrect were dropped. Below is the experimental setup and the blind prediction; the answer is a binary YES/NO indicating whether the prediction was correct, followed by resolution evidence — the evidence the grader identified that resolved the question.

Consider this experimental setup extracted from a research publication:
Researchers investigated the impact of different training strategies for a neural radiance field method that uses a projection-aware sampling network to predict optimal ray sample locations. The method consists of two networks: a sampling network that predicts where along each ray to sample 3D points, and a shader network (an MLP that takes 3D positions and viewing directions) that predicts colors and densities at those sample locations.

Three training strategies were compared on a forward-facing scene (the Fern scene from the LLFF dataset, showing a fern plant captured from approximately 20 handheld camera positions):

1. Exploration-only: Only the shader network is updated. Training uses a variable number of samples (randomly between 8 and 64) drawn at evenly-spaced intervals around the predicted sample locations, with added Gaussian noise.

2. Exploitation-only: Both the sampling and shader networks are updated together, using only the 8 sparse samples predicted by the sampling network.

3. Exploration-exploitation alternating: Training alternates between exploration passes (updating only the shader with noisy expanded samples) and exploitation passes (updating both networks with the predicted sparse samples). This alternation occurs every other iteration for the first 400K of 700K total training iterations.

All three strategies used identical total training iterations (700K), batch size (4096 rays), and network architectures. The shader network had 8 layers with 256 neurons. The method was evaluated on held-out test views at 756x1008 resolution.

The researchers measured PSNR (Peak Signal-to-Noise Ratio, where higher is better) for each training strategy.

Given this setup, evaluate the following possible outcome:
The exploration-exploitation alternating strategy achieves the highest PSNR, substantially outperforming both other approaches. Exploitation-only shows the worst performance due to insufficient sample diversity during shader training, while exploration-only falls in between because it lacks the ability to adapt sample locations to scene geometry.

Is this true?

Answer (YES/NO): NO